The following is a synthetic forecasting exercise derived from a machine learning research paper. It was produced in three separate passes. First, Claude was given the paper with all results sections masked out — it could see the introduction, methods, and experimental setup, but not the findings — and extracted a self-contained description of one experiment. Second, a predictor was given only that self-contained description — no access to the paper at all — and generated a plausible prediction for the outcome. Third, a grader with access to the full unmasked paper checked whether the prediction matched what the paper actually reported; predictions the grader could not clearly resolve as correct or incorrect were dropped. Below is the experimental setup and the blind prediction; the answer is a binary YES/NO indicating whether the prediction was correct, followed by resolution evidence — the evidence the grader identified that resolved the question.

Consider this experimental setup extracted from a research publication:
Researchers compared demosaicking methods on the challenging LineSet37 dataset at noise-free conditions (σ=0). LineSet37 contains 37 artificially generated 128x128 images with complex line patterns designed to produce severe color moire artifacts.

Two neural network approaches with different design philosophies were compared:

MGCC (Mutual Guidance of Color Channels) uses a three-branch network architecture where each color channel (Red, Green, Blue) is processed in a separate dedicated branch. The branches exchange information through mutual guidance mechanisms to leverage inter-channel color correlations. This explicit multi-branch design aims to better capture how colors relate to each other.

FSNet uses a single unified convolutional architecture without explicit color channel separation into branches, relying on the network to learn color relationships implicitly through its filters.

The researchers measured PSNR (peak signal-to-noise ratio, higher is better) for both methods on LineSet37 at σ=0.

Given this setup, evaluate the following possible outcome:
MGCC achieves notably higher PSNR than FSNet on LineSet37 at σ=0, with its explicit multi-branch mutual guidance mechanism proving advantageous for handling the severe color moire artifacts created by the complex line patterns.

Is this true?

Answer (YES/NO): NO